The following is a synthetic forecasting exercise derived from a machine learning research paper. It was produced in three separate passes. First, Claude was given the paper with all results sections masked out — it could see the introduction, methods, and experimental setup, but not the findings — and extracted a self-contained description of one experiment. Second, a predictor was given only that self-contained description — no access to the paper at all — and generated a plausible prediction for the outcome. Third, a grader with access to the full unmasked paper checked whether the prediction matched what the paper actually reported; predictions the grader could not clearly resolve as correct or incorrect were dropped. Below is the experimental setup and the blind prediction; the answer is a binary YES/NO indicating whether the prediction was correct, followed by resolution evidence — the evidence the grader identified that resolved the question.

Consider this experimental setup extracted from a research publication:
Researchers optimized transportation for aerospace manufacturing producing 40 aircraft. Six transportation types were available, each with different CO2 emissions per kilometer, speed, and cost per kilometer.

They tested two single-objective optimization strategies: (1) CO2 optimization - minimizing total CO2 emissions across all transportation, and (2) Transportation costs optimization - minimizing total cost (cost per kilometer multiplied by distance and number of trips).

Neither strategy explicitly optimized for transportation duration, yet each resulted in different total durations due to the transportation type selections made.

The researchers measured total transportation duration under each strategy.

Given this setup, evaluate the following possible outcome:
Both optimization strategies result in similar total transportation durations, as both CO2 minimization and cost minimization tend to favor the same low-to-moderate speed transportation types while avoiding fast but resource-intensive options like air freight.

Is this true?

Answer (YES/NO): NO